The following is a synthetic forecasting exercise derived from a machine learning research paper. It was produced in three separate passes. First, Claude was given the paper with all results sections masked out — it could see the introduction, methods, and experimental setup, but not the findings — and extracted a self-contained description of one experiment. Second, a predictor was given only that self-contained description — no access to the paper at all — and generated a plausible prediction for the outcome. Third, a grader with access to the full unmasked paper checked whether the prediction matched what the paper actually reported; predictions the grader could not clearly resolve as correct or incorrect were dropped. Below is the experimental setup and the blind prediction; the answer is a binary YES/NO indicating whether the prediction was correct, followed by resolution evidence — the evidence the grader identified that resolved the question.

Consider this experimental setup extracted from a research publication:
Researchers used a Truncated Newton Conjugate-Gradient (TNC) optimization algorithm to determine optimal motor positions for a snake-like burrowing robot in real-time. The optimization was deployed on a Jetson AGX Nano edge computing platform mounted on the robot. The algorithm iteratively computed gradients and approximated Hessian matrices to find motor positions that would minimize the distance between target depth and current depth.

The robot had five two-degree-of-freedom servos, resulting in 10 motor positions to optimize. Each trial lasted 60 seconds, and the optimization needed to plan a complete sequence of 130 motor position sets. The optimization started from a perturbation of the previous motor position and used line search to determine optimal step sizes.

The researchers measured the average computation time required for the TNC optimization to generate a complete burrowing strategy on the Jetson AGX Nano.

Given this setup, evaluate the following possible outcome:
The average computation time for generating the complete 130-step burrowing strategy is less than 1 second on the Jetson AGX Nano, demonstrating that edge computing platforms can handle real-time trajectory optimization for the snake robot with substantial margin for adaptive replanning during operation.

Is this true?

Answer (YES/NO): NO